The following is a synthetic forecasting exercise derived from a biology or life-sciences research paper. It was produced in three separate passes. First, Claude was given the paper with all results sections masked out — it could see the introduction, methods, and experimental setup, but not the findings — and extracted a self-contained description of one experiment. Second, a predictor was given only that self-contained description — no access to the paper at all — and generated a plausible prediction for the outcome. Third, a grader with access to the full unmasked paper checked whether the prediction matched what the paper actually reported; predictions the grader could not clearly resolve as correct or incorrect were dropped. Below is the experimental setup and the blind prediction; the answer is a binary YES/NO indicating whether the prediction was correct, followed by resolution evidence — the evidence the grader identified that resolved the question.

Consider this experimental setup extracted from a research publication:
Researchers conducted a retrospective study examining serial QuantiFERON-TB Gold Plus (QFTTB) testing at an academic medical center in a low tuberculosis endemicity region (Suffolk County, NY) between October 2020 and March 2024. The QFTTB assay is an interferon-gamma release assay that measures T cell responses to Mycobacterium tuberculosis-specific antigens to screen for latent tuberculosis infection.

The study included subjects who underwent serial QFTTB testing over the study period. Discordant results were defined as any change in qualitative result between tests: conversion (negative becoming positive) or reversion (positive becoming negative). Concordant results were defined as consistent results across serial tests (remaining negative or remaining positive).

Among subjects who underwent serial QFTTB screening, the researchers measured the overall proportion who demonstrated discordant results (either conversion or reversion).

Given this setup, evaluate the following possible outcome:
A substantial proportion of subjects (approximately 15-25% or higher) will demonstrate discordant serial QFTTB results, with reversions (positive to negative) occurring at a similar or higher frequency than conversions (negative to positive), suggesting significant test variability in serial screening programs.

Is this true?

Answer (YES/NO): YES